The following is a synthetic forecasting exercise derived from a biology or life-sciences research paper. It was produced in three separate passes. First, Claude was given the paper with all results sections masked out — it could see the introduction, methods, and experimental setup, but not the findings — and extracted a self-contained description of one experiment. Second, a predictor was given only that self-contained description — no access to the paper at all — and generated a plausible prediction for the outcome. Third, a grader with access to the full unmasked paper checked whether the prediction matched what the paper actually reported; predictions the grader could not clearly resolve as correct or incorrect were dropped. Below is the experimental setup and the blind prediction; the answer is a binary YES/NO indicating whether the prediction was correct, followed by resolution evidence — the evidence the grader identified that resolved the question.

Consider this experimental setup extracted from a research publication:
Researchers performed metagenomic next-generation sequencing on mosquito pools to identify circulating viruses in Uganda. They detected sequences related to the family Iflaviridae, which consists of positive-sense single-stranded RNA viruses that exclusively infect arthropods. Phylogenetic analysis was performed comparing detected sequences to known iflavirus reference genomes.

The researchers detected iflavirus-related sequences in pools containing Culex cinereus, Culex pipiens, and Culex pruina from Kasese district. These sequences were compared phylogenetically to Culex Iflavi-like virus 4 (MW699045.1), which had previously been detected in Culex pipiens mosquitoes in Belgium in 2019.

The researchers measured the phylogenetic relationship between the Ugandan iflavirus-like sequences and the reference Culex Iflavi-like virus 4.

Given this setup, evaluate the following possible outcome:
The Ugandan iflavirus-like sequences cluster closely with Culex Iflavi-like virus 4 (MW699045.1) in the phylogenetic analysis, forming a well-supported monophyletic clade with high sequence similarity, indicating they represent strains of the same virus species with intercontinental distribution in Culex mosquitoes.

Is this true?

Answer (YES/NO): YES